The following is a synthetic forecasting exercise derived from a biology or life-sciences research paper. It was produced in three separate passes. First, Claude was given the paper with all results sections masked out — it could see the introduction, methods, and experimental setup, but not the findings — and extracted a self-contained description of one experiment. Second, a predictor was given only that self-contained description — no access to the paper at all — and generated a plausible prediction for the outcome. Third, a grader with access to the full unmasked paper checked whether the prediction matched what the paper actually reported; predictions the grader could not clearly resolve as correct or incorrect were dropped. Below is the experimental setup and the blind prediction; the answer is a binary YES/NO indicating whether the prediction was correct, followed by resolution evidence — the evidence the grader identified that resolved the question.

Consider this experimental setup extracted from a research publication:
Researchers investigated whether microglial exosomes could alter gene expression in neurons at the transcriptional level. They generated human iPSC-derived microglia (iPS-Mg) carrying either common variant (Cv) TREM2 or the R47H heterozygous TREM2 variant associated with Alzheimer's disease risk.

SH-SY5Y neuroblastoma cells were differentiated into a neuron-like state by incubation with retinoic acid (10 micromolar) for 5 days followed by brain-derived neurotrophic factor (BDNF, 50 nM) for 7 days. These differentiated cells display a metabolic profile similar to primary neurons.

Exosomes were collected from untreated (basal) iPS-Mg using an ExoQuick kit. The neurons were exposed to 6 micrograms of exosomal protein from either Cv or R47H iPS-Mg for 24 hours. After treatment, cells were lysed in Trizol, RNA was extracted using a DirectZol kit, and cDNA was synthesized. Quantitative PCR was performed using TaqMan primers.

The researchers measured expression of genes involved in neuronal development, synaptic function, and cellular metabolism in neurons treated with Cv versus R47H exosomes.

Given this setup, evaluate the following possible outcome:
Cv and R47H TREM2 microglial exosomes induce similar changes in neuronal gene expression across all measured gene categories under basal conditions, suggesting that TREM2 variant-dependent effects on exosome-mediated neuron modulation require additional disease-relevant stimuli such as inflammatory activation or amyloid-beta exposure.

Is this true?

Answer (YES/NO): NO